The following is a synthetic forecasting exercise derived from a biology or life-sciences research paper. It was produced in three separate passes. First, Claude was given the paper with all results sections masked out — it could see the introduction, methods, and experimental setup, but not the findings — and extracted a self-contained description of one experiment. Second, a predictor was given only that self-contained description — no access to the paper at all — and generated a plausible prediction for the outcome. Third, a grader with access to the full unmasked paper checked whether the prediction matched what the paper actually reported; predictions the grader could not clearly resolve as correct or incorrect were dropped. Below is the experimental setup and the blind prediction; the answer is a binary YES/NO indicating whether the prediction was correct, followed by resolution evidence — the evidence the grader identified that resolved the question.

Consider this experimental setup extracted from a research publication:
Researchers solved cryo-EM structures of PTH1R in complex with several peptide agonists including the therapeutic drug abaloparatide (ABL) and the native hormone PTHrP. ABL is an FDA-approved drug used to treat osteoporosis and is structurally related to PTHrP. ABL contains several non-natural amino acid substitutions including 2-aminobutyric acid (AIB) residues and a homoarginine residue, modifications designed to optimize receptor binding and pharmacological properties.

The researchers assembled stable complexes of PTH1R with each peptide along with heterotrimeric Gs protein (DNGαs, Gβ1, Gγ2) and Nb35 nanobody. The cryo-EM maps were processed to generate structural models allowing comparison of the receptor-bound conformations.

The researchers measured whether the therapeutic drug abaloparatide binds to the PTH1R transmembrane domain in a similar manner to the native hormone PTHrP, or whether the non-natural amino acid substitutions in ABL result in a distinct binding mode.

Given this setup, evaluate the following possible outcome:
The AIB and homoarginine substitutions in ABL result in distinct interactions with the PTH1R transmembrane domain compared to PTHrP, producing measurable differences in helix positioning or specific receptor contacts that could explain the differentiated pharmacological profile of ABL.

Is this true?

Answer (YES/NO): NO